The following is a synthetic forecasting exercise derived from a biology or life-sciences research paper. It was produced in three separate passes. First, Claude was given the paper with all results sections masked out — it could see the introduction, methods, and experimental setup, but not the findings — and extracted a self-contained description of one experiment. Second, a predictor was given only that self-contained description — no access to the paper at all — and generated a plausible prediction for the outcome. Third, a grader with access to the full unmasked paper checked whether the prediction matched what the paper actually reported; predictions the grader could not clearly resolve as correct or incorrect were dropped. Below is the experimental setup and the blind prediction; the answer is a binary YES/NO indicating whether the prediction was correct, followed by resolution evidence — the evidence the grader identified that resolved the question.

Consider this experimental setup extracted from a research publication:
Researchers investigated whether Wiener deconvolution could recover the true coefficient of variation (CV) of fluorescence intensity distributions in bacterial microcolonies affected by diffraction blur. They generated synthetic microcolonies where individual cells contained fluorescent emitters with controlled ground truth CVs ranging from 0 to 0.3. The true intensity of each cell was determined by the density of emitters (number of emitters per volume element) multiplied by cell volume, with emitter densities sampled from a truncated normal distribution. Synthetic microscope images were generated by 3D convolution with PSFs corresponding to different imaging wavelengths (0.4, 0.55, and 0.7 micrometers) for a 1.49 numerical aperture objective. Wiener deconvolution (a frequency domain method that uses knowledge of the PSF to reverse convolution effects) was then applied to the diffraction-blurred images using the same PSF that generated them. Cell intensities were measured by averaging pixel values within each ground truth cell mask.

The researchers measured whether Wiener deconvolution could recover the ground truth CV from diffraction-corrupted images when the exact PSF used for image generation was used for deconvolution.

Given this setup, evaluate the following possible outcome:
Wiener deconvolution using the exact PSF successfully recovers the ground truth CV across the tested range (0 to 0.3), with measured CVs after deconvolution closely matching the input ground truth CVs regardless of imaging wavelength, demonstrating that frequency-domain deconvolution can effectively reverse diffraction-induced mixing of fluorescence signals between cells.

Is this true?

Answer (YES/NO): NO